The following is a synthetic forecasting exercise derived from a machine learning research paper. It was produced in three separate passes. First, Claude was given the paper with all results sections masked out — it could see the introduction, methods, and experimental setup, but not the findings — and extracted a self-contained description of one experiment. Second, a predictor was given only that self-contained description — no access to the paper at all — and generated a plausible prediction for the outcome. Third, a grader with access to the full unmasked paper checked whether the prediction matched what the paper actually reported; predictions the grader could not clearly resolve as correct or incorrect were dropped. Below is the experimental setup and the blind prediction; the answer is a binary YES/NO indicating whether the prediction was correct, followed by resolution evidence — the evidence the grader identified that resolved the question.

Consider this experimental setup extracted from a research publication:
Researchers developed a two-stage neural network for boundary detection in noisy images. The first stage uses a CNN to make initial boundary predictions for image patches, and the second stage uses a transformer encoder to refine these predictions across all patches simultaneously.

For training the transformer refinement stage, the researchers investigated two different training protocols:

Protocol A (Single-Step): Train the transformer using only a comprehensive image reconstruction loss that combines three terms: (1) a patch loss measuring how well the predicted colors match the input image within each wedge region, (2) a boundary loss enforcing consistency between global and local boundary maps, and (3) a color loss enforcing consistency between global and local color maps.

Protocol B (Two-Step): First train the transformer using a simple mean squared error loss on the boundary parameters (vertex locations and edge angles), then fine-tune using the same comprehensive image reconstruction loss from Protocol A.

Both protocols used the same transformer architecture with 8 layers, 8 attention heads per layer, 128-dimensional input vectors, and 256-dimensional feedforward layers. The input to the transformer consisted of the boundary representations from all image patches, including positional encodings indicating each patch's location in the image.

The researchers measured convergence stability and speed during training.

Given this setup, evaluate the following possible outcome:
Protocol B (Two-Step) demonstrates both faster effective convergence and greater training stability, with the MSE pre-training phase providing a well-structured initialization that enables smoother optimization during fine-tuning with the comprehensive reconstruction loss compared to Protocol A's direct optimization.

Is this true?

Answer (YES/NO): YES